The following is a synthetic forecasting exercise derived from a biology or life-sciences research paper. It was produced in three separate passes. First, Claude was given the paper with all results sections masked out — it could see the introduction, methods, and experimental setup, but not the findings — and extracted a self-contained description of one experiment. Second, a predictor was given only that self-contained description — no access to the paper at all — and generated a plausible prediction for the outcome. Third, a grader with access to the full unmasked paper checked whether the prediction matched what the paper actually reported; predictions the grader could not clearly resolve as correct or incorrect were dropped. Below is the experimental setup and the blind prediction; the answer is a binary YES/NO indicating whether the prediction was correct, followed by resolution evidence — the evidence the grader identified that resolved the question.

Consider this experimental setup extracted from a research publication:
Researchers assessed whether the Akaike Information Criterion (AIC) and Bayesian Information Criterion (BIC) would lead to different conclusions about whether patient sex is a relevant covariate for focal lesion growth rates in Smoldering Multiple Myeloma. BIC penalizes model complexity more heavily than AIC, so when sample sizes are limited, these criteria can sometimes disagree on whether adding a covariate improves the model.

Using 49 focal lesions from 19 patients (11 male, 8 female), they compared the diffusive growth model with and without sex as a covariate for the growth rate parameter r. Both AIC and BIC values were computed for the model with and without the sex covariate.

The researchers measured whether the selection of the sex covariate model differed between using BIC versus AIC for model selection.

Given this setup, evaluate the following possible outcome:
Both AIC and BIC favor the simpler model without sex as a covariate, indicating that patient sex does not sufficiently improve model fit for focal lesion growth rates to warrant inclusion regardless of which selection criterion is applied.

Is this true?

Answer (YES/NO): NO